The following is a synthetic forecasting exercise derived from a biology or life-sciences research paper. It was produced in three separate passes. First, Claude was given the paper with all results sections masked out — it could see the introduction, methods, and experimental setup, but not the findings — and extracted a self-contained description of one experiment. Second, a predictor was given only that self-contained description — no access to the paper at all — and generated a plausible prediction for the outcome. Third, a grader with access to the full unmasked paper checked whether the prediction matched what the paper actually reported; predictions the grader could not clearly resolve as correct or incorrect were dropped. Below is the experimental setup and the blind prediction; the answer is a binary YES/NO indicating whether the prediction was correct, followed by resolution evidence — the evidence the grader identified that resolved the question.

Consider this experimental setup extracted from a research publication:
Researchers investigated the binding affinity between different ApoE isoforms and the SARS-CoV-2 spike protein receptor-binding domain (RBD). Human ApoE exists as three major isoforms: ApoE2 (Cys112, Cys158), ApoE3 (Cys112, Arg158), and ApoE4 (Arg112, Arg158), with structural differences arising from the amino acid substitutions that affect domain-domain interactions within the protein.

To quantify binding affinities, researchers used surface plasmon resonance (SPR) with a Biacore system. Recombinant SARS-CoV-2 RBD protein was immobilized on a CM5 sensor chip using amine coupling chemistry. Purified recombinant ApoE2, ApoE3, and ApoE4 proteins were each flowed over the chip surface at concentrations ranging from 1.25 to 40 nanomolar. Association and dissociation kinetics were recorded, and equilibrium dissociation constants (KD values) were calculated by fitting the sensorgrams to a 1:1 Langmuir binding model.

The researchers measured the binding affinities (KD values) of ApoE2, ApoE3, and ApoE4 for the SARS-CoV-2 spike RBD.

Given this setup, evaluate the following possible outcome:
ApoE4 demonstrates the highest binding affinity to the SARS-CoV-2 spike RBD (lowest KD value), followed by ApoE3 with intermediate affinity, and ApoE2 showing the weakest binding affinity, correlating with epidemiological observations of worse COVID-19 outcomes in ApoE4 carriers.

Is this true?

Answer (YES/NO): NO